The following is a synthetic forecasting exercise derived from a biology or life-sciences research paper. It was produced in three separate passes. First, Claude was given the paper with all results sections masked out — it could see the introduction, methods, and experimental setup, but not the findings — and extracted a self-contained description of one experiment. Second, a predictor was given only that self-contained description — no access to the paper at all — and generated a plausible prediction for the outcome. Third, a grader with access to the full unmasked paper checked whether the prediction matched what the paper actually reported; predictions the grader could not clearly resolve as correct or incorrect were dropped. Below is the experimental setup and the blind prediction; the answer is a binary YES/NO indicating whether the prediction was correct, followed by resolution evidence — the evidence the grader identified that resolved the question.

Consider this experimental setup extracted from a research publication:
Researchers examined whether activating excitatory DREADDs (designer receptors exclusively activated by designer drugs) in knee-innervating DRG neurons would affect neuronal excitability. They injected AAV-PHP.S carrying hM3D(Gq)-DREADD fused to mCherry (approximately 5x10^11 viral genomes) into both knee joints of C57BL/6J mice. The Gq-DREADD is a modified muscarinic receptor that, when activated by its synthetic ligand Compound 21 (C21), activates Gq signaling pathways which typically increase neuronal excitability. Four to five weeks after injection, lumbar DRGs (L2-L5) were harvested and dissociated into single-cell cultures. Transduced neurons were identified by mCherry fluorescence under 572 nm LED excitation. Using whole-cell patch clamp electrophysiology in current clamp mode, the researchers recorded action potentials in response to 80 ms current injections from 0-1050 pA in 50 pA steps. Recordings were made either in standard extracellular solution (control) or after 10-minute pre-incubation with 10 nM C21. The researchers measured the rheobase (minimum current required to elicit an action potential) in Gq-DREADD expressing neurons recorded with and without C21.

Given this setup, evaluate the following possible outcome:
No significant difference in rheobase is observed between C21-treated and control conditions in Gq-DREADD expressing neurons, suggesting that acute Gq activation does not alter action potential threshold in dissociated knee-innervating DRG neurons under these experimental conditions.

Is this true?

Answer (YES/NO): NO